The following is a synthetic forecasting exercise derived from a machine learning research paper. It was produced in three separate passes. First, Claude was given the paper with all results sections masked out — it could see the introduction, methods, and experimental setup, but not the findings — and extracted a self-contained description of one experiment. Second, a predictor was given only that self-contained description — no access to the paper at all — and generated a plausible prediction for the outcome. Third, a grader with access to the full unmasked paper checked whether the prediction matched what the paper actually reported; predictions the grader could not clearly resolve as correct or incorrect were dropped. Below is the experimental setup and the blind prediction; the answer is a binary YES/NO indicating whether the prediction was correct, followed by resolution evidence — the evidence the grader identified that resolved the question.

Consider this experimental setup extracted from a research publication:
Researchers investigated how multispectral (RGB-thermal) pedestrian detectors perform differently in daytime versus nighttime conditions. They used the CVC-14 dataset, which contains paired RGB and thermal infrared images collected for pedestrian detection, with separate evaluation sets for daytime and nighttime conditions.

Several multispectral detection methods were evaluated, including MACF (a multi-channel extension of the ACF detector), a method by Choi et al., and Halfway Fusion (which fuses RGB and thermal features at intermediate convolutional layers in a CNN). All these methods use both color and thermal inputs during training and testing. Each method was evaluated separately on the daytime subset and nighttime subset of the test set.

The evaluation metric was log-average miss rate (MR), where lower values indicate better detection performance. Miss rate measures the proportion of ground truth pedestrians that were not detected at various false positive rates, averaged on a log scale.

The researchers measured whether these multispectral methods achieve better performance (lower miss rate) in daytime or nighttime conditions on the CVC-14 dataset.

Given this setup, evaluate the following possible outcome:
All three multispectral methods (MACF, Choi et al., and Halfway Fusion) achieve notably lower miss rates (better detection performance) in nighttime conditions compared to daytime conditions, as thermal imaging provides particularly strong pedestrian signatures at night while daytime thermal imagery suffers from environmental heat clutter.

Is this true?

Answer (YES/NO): YES